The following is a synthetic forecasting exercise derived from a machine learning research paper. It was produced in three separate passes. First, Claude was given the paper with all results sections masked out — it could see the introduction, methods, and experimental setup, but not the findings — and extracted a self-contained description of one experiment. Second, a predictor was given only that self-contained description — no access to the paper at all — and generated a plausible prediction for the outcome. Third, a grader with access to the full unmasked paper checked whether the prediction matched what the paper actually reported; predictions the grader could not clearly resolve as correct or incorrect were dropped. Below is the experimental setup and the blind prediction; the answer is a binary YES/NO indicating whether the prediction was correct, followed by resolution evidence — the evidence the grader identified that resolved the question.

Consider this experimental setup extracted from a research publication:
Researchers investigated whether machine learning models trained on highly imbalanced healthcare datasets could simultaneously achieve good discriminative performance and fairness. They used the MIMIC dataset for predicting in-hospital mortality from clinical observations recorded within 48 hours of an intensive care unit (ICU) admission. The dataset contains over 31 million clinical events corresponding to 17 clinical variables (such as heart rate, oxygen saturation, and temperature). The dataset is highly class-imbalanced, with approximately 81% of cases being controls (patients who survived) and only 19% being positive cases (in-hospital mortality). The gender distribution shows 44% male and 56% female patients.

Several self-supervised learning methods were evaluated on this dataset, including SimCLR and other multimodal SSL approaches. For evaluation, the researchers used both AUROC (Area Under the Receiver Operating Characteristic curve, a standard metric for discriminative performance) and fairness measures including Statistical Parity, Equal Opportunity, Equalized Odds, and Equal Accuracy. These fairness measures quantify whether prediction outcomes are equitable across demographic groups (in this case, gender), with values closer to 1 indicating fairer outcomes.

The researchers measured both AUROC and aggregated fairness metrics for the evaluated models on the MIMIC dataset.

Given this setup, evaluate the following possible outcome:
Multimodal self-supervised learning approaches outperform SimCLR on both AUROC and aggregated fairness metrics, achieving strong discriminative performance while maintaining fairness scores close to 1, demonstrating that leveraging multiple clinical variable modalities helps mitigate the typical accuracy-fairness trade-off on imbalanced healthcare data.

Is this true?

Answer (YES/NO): NO